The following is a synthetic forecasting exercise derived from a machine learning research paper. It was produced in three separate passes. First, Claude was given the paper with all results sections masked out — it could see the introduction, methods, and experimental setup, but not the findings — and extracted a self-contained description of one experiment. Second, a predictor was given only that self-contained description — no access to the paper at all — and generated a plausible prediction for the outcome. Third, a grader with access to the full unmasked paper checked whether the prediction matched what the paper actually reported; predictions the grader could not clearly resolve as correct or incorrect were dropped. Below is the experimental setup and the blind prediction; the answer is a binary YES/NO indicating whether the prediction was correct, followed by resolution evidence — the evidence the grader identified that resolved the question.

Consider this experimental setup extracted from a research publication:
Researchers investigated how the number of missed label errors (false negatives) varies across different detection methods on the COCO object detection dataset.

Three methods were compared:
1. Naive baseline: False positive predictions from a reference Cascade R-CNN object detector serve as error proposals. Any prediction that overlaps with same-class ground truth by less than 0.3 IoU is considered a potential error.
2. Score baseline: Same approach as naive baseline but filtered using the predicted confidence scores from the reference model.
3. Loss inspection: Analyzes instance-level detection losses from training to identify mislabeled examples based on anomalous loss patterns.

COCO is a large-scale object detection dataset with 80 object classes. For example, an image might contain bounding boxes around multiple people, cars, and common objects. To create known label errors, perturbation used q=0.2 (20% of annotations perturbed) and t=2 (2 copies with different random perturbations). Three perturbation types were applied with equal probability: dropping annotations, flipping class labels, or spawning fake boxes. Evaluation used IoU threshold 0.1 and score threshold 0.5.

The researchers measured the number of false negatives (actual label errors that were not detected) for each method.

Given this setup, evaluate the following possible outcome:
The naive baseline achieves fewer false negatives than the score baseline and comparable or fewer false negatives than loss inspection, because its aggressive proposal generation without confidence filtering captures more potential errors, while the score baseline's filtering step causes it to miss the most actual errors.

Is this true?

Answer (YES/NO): NO